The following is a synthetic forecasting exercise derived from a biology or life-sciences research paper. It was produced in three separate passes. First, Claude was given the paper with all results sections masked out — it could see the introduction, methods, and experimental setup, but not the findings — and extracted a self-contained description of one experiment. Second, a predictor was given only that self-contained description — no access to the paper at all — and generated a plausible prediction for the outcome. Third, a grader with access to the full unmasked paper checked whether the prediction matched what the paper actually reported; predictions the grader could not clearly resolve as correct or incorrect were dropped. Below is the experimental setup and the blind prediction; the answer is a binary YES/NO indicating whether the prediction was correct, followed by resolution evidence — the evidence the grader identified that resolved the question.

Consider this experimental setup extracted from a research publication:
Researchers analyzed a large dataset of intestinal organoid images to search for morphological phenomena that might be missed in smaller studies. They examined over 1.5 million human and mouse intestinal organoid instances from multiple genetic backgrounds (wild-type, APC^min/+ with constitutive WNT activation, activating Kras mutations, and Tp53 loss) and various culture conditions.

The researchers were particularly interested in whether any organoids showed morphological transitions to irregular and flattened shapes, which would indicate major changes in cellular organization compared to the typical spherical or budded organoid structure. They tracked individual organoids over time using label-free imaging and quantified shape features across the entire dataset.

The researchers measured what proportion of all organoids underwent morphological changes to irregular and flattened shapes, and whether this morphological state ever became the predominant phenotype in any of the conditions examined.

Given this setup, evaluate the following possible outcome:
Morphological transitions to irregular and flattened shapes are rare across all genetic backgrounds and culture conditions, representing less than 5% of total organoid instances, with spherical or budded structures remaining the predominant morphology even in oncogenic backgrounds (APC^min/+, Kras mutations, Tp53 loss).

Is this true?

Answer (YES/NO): NO